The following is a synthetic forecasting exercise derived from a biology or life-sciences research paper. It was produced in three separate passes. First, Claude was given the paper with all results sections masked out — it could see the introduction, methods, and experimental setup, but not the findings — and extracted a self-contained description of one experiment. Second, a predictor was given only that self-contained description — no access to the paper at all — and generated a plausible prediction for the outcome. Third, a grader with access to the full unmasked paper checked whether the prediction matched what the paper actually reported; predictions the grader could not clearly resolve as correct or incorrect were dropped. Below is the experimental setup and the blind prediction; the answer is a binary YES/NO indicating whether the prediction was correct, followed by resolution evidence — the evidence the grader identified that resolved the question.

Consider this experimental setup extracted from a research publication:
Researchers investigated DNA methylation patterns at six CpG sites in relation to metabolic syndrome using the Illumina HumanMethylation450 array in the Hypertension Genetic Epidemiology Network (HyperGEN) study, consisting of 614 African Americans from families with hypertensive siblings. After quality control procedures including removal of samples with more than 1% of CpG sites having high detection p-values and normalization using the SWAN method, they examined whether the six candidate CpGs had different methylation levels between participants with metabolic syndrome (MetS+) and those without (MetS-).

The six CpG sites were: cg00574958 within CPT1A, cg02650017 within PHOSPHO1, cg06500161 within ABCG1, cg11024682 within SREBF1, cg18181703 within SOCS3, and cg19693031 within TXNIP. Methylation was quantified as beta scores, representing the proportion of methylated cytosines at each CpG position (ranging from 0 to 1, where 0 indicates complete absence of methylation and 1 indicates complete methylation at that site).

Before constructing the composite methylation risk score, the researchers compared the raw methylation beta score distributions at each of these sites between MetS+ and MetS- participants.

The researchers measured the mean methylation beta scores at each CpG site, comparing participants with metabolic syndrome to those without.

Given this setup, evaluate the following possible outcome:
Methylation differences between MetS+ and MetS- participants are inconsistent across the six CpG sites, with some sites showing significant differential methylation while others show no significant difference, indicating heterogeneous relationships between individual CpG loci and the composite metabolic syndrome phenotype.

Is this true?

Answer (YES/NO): NO